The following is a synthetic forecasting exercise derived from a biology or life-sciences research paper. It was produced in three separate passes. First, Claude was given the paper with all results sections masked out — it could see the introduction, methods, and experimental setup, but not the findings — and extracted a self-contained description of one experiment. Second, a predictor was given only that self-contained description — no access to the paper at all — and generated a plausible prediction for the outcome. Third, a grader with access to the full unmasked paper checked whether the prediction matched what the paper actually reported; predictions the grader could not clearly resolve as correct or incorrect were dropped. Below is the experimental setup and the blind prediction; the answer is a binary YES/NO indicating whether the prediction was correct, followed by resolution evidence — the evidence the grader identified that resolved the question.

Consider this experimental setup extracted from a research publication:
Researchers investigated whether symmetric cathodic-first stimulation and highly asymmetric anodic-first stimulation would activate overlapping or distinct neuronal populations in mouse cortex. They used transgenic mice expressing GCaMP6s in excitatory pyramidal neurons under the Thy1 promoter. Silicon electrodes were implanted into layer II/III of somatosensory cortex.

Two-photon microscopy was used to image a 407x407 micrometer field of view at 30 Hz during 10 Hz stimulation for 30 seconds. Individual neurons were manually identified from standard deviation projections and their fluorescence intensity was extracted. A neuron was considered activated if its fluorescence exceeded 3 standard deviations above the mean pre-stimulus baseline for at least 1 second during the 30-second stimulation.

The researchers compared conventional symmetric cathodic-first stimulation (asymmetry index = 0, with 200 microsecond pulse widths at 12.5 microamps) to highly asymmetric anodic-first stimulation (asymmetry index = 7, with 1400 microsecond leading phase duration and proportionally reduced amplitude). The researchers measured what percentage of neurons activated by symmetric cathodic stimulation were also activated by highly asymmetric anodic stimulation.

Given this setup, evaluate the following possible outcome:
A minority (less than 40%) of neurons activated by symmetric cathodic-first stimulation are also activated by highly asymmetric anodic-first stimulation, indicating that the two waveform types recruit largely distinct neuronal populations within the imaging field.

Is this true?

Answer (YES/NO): NO